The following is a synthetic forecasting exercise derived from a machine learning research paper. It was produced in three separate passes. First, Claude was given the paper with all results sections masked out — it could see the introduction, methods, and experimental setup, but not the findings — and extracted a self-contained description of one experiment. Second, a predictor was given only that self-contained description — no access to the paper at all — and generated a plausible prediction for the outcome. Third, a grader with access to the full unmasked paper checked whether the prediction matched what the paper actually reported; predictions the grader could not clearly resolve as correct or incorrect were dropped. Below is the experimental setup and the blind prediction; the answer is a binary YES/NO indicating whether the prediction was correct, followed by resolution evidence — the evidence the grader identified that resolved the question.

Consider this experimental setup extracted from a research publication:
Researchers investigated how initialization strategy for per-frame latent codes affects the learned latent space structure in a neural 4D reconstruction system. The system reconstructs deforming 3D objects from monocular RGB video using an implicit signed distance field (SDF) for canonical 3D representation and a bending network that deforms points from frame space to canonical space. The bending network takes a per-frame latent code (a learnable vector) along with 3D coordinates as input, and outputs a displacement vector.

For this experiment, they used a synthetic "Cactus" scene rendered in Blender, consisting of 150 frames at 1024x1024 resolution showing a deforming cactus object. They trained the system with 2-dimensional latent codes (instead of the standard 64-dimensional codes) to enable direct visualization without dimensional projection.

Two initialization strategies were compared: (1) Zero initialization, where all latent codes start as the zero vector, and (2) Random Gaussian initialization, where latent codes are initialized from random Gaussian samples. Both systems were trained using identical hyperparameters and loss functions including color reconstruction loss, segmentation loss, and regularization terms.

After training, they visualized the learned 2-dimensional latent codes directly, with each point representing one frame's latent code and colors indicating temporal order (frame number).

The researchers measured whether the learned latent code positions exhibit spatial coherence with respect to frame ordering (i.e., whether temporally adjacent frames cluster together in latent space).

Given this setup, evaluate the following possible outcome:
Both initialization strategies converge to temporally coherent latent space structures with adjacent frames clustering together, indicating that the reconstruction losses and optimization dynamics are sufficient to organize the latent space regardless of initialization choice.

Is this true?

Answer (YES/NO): NO